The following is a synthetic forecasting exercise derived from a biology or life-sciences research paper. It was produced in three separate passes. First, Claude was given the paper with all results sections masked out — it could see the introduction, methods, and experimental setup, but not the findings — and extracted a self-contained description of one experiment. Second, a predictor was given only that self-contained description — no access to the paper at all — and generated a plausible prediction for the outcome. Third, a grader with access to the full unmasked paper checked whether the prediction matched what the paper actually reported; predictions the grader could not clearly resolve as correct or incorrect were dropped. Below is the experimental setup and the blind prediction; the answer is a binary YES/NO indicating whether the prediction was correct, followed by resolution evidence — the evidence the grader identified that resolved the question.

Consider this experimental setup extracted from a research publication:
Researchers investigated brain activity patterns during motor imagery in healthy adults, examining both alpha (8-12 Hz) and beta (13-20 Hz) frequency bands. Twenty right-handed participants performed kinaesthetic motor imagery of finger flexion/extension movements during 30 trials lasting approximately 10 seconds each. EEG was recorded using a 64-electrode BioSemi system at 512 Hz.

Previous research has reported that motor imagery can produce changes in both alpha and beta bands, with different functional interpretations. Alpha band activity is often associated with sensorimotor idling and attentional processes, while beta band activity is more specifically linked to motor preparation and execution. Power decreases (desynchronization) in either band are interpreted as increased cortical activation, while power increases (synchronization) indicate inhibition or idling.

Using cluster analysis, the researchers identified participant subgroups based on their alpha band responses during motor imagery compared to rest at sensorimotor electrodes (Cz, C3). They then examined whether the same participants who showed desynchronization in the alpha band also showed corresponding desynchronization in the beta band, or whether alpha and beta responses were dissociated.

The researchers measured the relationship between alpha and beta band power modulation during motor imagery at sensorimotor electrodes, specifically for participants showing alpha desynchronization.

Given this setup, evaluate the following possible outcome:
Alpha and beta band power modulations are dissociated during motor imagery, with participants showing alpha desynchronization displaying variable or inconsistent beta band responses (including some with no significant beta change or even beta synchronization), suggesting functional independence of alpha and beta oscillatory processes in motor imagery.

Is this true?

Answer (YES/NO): NO